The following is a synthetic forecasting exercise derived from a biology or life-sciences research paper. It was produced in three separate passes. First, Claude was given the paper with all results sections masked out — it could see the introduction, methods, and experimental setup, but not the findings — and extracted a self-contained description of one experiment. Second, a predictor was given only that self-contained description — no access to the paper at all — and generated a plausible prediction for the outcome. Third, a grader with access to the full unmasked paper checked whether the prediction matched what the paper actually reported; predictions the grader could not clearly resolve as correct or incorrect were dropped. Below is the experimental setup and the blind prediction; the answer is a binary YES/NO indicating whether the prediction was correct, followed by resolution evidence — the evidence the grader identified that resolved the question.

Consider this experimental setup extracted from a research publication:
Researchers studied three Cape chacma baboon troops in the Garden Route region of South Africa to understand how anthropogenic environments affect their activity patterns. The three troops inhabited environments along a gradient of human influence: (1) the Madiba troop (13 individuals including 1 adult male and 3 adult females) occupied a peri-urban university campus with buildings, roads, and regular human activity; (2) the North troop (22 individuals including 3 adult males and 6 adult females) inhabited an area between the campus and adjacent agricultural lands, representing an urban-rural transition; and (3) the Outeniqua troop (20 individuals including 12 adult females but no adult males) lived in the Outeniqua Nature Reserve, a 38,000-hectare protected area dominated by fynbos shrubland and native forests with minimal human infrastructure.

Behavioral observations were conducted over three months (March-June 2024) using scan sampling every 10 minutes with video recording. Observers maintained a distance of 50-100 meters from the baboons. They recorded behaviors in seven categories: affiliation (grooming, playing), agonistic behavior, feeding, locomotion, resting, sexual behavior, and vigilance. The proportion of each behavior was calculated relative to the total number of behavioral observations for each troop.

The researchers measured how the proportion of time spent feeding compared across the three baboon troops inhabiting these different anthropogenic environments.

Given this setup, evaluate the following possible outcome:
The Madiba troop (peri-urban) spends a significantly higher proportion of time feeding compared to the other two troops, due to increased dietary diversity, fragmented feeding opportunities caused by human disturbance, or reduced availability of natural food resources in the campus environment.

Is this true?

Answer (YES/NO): NO